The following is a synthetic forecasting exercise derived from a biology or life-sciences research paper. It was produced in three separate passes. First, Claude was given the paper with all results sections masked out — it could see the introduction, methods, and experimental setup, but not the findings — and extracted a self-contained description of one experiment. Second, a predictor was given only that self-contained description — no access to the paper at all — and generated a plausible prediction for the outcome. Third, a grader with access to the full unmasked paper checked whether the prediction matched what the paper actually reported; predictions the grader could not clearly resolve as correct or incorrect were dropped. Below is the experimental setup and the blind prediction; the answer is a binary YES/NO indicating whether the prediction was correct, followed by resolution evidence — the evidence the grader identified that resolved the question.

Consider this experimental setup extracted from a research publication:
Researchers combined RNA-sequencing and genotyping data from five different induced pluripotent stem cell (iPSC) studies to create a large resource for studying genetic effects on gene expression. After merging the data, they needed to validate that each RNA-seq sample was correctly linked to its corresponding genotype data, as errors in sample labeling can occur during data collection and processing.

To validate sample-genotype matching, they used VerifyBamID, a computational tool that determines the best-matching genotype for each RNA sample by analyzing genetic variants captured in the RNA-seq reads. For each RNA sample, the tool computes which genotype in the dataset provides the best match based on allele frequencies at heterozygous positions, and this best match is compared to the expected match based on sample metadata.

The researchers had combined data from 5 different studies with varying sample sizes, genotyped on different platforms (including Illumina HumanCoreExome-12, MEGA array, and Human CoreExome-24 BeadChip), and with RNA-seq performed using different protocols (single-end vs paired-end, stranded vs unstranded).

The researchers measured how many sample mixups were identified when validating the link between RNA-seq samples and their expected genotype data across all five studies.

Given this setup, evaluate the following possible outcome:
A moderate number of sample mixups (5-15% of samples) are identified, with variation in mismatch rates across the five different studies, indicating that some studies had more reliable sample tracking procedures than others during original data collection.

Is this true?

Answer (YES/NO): NO